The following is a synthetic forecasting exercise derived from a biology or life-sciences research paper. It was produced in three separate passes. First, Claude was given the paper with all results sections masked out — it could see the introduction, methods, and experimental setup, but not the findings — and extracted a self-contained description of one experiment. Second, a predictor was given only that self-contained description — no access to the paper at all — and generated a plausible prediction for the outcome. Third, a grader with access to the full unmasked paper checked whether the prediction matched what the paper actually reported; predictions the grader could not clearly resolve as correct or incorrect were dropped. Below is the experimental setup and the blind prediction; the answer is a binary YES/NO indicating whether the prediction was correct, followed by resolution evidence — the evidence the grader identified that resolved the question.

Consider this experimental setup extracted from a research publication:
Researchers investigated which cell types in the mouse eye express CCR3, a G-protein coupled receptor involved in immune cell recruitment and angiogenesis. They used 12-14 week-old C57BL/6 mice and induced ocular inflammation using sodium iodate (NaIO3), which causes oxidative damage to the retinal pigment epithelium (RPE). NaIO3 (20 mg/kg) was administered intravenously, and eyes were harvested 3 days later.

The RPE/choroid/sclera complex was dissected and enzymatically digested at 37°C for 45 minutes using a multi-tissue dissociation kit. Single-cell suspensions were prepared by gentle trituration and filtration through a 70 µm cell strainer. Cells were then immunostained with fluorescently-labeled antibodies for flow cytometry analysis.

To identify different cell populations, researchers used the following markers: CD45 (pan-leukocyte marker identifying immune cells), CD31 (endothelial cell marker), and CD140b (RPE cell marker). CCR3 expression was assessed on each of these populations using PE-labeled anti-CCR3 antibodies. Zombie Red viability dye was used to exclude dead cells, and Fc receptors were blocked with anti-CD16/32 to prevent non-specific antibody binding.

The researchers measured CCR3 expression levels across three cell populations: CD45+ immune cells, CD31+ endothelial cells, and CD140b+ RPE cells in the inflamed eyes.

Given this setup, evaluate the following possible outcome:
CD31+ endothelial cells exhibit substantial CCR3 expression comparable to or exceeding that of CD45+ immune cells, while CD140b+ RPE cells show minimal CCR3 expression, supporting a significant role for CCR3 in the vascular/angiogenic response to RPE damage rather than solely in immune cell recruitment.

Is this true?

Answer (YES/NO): NO